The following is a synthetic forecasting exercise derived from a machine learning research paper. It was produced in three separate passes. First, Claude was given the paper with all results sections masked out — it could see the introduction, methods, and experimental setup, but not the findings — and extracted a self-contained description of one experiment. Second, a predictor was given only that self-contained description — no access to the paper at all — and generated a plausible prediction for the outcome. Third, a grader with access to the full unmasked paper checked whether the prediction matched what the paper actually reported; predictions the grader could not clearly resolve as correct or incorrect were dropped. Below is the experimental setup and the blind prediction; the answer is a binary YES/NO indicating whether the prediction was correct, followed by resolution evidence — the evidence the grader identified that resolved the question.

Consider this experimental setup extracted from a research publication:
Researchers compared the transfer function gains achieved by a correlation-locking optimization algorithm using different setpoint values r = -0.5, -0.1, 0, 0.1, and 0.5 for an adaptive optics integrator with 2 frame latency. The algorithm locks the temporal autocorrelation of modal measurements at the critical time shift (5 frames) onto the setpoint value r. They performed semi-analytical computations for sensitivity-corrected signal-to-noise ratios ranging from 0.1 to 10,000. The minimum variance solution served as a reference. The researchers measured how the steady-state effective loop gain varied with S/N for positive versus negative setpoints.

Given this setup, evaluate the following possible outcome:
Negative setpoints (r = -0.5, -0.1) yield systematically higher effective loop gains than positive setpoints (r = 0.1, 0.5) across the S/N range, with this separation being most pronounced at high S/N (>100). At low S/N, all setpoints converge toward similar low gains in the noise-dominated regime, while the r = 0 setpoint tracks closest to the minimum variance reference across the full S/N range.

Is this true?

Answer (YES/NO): NO